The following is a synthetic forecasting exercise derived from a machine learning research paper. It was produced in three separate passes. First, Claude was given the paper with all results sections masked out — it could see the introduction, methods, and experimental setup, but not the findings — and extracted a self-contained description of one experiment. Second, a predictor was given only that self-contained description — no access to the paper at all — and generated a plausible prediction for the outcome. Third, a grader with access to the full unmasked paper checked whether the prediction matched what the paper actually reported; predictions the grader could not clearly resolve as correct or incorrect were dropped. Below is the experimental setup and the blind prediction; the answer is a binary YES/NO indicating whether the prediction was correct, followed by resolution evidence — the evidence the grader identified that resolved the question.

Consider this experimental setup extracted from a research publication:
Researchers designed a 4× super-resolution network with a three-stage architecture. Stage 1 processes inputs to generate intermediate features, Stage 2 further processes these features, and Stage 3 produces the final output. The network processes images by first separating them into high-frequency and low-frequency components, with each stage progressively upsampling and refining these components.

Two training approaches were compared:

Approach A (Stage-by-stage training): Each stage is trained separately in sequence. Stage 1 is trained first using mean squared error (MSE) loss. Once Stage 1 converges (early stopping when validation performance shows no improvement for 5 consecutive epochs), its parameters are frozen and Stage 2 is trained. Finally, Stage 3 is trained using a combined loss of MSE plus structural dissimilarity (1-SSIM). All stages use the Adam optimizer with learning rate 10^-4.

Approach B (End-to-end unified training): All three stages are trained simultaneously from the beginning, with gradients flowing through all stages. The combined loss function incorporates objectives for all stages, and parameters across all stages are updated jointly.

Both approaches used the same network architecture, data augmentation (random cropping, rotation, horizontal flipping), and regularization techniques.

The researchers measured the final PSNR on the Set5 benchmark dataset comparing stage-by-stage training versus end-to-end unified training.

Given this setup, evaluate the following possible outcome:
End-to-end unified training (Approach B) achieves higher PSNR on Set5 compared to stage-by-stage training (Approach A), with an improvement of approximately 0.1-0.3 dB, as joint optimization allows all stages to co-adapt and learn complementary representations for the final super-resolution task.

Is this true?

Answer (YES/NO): NO